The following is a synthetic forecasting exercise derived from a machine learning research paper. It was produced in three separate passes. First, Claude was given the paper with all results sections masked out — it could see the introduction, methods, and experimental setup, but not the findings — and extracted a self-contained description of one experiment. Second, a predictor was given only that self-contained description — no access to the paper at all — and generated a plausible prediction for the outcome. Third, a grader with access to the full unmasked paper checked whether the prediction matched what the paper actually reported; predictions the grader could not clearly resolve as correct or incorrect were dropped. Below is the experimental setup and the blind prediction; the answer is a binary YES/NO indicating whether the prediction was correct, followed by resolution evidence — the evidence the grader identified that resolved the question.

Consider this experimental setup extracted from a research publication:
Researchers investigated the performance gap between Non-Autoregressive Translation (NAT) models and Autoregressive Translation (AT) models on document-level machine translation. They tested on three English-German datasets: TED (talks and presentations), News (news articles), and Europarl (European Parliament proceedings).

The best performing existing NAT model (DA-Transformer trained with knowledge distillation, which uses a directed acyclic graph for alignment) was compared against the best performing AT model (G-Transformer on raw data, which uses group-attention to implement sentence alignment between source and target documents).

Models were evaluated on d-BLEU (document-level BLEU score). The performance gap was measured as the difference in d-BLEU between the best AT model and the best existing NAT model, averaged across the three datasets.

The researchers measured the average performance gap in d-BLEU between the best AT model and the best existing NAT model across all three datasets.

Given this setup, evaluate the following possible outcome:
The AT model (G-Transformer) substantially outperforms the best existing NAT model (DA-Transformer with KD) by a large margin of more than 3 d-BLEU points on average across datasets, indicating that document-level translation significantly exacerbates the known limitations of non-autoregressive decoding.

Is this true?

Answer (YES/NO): NO